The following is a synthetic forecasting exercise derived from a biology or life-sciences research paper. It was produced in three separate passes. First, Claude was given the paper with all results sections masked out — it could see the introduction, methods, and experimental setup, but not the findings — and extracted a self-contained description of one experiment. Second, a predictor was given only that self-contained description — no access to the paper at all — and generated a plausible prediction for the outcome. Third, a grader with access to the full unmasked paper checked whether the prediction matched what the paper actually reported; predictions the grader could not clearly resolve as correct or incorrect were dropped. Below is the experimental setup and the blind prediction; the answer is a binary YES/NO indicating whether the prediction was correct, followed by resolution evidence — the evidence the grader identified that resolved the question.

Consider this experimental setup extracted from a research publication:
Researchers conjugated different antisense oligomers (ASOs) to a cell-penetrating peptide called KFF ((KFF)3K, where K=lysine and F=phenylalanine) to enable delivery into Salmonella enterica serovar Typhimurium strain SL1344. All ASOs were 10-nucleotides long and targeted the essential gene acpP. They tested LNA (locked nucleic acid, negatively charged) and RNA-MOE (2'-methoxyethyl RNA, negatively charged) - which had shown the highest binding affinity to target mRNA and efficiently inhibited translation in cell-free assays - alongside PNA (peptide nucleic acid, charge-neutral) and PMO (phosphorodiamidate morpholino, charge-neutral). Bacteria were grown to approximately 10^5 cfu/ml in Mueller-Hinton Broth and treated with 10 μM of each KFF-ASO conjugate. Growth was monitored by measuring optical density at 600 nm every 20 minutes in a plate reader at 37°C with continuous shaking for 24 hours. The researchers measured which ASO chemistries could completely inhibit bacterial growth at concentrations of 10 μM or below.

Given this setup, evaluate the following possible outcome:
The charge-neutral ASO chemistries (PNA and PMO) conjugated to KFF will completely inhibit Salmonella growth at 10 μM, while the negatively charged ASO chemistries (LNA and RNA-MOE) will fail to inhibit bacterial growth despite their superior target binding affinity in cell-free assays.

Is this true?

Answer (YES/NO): YES